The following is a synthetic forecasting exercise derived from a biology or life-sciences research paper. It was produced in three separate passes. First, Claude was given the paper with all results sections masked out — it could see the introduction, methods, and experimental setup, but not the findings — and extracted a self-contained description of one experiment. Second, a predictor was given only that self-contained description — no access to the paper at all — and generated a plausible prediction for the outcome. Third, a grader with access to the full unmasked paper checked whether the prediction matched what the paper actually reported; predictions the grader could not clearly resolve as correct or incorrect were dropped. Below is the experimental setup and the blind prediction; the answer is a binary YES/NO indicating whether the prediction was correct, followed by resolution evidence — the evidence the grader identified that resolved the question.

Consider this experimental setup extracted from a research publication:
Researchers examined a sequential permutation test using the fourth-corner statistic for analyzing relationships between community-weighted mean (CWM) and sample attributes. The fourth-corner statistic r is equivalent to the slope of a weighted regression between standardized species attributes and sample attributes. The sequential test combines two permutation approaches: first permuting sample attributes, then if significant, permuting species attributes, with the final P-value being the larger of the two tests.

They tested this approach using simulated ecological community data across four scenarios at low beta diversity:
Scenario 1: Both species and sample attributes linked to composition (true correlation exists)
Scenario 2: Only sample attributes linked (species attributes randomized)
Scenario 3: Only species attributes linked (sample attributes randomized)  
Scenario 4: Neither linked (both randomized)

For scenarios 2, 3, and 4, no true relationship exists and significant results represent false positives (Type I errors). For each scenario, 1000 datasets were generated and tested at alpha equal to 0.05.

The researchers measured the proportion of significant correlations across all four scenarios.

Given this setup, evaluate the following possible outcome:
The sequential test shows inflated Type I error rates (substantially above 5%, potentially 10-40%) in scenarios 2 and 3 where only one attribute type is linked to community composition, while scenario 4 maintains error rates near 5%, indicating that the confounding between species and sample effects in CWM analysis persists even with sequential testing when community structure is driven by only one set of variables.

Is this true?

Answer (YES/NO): NO